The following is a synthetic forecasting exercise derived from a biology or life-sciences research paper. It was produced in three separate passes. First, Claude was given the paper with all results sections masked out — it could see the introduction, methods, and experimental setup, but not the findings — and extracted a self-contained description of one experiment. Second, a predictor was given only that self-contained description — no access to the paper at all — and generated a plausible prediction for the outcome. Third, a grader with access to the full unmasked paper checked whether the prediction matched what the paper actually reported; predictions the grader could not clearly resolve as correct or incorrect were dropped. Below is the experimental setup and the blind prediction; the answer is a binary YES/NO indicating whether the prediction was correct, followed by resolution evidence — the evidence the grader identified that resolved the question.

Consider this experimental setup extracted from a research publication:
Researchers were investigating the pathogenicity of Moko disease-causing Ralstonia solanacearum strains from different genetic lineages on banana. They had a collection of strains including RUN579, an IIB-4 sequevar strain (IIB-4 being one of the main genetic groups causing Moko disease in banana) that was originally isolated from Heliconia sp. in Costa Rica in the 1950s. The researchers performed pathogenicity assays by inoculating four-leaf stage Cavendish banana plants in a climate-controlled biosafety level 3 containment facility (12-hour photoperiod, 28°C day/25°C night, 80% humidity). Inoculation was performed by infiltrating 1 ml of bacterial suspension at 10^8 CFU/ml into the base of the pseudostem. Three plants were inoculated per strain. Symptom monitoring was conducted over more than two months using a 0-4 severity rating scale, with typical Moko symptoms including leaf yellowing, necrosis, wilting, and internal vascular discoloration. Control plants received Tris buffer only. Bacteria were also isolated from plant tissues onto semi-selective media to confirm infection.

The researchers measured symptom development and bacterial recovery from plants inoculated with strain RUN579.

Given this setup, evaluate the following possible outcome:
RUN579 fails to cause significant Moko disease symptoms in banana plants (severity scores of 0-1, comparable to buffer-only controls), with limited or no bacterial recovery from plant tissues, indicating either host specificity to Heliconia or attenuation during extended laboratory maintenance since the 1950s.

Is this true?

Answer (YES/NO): YES